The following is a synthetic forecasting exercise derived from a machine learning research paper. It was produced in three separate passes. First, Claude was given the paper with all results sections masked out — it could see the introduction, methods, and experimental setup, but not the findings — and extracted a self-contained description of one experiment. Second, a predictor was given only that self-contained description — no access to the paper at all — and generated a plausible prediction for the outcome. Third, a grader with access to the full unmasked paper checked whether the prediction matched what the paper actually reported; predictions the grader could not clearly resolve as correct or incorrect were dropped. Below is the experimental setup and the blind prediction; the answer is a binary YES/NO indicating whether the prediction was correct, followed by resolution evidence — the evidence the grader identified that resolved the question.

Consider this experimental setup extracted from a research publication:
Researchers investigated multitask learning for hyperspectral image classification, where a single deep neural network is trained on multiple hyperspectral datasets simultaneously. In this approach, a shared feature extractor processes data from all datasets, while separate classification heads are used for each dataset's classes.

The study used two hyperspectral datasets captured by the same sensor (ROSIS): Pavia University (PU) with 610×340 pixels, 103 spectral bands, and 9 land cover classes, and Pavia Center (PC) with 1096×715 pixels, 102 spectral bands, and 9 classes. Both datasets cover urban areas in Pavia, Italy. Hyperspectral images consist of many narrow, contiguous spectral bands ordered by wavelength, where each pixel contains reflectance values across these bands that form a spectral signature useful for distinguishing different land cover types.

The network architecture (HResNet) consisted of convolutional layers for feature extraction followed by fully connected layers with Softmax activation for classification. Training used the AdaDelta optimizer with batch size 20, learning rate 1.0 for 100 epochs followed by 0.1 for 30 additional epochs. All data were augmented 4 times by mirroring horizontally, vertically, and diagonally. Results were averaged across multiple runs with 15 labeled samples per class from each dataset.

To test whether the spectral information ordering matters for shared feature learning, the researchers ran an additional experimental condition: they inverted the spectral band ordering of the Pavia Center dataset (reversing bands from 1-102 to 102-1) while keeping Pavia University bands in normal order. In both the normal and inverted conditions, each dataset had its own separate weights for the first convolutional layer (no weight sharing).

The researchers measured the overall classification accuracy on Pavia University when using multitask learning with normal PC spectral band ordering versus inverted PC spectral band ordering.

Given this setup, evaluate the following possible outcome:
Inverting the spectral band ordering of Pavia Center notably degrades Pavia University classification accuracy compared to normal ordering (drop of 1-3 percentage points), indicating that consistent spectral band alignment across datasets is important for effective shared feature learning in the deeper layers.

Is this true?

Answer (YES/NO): YES